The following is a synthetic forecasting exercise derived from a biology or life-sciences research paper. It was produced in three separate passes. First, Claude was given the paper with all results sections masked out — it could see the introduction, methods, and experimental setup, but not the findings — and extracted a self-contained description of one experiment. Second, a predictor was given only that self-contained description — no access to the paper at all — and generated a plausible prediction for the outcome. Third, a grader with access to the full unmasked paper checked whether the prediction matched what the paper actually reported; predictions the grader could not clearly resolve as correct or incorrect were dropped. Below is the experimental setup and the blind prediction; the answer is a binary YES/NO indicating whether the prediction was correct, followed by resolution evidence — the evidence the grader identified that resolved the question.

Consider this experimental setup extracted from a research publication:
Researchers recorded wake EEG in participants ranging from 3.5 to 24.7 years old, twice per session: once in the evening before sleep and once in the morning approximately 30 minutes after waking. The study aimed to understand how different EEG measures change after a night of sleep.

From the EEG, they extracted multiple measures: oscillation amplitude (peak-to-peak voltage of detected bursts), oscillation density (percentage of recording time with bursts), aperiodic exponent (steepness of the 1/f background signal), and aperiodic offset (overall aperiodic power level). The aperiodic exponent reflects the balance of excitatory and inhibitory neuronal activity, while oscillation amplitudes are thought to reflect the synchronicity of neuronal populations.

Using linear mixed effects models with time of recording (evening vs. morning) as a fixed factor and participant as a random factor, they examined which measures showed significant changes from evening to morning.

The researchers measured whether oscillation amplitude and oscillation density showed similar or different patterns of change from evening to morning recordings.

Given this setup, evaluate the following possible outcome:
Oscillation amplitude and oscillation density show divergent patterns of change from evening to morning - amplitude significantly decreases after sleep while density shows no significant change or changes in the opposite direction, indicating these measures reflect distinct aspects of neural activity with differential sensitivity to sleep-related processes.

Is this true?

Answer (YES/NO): NO